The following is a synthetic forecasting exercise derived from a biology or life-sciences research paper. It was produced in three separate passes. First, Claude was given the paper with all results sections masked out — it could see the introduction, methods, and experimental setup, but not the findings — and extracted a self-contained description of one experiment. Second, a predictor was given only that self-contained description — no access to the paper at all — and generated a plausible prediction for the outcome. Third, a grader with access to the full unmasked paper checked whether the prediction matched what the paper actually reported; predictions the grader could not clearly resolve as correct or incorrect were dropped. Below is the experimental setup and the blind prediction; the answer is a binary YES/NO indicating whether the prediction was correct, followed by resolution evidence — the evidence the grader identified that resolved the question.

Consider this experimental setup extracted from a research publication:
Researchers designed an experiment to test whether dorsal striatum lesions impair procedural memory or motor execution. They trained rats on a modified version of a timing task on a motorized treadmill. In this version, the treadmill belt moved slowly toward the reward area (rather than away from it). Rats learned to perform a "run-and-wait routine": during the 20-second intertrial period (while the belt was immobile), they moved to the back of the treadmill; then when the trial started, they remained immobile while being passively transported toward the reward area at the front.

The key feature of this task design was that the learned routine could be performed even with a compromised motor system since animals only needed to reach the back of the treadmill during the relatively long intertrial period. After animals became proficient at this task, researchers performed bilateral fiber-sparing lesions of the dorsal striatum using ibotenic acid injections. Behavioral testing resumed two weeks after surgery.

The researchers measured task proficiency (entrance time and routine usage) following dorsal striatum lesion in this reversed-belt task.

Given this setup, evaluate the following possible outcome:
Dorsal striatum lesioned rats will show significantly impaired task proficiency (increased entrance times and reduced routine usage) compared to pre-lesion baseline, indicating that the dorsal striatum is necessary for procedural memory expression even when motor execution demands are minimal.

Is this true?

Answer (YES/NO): NO